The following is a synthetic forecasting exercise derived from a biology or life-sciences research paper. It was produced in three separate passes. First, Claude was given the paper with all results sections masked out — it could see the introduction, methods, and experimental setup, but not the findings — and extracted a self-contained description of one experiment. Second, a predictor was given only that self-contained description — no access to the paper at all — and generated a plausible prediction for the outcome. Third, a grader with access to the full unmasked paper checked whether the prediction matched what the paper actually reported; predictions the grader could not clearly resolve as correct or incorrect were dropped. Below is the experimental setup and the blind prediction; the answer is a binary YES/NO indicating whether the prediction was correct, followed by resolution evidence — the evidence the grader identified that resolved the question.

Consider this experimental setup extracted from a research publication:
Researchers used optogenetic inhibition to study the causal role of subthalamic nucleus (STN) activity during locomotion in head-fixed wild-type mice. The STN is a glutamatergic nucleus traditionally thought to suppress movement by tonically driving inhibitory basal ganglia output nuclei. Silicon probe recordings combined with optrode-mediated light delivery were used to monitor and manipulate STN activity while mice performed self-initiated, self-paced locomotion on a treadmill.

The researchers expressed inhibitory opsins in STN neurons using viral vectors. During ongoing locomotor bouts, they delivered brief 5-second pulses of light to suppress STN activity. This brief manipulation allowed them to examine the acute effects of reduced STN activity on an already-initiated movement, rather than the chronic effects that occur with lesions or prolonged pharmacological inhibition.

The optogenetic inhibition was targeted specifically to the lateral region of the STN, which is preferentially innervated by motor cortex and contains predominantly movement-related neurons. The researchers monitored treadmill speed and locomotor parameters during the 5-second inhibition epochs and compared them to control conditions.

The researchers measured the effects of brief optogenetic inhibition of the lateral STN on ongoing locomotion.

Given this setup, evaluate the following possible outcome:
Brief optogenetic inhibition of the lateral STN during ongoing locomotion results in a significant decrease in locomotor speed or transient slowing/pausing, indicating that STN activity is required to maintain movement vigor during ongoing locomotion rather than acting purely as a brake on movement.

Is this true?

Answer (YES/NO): YES